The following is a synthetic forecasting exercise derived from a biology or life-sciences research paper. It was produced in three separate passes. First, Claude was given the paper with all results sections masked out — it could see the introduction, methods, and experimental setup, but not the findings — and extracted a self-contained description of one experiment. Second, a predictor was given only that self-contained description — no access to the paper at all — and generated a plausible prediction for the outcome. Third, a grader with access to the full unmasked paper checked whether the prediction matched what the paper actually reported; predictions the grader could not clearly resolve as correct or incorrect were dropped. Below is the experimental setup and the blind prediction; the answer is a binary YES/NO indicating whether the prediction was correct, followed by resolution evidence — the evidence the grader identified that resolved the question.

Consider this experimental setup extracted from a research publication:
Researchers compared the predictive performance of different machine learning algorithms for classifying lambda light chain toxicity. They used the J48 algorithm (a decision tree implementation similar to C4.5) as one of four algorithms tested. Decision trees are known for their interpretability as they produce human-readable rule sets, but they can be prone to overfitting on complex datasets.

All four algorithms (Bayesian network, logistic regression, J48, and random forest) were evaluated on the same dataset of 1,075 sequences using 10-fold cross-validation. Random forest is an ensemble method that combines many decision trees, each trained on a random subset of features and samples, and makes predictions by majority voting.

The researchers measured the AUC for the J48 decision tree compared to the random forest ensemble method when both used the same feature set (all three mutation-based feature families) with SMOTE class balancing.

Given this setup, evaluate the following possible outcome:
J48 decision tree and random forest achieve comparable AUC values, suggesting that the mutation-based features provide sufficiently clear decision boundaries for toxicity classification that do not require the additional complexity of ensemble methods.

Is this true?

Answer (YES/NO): NO